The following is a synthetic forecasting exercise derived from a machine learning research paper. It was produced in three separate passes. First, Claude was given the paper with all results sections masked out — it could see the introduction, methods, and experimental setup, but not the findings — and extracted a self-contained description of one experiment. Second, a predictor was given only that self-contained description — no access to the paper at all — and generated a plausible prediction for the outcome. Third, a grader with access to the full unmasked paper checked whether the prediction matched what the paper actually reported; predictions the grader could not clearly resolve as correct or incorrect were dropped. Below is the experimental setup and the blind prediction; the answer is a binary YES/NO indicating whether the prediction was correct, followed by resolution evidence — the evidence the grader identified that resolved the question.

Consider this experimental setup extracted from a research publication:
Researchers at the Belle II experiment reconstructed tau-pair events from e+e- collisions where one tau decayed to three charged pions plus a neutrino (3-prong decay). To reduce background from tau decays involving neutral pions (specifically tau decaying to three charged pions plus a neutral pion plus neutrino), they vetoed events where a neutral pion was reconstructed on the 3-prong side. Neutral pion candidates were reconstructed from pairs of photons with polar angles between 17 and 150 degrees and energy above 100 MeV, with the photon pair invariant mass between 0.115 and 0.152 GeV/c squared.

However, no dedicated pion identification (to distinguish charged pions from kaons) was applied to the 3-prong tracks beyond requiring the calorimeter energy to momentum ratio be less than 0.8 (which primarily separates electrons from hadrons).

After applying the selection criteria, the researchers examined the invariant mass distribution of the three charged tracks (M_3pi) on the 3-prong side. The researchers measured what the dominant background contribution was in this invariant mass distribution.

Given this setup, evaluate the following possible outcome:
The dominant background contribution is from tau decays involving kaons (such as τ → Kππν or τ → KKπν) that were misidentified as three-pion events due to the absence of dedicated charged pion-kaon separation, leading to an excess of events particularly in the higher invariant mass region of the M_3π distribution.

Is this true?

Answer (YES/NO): NO